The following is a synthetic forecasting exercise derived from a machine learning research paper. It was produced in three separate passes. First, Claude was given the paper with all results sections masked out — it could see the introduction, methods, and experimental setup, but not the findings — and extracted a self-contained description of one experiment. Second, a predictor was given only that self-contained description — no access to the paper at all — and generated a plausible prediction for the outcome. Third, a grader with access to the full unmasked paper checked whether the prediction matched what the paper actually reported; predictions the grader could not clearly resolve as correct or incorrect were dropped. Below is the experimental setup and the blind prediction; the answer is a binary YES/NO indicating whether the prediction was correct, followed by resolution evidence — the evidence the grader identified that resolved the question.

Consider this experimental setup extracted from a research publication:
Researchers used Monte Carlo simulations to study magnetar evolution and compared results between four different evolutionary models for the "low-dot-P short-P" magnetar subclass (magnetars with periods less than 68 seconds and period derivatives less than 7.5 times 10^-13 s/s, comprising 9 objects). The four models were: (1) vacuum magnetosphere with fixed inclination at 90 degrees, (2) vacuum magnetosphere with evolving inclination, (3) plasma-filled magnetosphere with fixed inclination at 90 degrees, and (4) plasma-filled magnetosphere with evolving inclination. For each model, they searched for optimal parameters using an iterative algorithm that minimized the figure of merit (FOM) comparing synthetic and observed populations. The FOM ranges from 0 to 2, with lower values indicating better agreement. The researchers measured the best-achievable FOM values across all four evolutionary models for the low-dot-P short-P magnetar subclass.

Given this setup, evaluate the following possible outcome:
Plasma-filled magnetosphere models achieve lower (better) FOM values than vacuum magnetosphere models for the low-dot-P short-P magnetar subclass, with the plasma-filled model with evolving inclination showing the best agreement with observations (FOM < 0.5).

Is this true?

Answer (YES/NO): NO